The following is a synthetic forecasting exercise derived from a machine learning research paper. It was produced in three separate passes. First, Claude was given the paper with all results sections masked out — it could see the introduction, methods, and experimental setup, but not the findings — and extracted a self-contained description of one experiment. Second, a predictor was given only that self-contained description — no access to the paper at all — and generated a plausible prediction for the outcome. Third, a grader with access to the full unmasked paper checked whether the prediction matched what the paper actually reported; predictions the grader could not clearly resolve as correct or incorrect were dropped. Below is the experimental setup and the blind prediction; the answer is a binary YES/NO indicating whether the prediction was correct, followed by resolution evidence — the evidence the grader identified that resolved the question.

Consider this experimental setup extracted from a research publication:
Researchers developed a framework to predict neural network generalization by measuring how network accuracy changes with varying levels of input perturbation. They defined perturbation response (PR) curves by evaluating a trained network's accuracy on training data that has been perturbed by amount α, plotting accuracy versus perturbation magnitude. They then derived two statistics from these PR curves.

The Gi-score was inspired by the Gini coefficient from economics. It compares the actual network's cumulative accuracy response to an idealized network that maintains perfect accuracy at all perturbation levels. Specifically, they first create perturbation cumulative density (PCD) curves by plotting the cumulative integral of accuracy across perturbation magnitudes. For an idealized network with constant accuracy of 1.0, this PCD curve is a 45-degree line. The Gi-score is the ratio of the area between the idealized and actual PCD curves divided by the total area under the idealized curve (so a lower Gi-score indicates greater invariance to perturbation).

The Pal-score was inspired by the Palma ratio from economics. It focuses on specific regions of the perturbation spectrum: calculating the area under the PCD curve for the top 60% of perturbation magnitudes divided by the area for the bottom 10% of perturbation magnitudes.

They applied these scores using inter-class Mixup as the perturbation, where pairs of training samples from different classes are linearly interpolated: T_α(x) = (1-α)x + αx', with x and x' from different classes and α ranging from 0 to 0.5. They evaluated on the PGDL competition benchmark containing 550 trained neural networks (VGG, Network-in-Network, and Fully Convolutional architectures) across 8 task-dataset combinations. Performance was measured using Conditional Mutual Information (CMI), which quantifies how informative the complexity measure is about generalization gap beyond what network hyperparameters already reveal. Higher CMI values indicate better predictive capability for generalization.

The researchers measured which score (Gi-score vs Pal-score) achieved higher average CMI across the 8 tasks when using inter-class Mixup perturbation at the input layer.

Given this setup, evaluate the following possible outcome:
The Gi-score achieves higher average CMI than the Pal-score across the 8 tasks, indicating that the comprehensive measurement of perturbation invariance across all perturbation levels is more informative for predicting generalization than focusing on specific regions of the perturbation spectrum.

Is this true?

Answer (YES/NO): YES